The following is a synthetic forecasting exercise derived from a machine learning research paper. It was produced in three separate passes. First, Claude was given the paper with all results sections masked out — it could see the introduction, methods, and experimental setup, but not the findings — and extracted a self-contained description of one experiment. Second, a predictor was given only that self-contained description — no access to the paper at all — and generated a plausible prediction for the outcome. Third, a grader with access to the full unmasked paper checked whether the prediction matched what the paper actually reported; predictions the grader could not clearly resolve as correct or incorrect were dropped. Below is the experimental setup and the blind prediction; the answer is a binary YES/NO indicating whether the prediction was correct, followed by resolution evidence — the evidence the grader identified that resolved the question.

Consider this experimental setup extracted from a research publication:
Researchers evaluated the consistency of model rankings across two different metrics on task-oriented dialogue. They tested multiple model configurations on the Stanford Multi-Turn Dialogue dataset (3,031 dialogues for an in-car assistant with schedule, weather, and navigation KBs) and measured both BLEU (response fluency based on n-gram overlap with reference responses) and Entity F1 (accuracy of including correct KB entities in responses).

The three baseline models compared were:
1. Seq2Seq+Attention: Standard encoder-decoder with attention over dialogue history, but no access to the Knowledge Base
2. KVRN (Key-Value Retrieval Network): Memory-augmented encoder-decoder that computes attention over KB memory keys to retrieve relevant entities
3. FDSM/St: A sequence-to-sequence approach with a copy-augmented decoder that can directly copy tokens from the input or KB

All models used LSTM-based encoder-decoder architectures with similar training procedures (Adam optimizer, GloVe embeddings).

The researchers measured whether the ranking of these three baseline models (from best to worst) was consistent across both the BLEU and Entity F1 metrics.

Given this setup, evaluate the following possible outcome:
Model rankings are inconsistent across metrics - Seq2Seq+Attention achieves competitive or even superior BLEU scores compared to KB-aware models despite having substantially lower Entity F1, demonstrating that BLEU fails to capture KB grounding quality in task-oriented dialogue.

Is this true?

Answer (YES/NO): NO